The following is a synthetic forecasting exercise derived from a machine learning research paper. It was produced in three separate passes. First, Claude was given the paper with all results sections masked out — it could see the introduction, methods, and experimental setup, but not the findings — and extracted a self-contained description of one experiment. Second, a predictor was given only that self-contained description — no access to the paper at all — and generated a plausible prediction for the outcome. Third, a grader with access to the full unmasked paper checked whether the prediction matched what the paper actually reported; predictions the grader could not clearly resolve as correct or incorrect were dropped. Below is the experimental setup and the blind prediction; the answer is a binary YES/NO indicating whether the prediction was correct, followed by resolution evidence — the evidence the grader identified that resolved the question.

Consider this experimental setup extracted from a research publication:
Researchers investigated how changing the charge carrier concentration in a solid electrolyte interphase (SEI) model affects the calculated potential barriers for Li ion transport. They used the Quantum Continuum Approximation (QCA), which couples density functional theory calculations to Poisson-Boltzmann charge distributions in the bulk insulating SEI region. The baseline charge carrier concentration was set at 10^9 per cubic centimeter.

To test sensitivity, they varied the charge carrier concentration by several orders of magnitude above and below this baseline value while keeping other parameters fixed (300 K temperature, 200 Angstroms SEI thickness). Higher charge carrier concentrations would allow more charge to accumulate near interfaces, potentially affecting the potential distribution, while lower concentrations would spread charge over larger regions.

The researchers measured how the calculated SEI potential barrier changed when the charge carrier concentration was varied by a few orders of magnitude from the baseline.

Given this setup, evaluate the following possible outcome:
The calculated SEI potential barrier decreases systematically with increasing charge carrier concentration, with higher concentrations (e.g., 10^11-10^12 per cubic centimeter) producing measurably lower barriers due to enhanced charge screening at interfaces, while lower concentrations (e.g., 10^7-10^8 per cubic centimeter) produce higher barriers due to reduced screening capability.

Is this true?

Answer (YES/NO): NO